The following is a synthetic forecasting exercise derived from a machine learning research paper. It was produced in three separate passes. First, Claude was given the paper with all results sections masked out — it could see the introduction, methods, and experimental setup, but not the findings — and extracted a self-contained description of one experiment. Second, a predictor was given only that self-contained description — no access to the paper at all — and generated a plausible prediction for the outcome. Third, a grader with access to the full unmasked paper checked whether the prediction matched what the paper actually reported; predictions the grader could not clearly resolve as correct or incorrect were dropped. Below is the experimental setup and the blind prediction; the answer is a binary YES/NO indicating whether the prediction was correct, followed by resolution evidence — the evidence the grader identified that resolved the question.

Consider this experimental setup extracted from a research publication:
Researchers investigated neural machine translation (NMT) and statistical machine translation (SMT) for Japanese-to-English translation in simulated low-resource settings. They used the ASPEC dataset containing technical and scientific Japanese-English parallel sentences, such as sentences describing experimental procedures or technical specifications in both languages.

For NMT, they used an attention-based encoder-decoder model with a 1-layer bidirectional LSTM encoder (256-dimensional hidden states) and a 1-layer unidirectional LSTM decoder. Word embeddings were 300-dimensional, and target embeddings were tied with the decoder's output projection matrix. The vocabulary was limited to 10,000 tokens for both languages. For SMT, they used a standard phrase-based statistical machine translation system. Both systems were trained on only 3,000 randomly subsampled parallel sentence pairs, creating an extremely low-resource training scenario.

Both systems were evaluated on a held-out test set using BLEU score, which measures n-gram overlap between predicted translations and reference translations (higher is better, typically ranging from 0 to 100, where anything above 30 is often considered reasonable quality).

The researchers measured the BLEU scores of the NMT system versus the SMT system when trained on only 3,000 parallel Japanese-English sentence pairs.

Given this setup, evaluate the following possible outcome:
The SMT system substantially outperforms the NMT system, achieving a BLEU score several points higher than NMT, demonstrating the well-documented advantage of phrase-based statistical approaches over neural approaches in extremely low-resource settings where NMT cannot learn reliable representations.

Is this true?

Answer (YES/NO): YES